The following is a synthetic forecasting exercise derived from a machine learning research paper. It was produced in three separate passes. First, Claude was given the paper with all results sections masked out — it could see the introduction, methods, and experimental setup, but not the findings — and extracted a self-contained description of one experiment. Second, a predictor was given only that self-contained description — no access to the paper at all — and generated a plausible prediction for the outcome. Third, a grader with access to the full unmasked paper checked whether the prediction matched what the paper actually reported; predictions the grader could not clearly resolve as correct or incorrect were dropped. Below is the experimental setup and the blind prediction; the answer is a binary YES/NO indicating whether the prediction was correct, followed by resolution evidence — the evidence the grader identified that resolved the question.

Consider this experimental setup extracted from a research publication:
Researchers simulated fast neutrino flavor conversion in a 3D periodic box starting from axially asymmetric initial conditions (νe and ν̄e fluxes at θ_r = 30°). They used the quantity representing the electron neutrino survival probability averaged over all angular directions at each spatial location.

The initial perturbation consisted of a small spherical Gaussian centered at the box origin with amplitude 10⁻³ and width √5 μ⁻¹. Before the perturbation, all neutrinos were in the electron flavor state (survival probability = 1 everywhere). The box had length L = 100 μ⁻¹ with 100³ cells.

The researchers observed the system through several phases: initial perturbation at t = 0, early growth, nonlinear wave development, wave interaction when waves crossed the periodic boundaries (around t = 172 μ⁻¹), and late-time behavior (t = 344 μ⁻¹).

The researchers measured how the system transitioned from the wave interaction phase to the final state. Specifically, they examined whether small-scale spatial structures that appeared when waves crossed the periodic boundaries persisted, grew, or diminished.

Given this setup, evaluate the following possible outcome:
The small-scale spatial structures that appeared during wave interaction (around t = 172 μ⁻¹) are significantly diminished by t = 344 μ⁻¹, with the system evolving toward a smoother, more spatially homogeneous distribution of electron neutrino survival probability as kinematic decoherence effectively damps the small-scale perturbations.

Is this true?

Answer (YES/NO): NO